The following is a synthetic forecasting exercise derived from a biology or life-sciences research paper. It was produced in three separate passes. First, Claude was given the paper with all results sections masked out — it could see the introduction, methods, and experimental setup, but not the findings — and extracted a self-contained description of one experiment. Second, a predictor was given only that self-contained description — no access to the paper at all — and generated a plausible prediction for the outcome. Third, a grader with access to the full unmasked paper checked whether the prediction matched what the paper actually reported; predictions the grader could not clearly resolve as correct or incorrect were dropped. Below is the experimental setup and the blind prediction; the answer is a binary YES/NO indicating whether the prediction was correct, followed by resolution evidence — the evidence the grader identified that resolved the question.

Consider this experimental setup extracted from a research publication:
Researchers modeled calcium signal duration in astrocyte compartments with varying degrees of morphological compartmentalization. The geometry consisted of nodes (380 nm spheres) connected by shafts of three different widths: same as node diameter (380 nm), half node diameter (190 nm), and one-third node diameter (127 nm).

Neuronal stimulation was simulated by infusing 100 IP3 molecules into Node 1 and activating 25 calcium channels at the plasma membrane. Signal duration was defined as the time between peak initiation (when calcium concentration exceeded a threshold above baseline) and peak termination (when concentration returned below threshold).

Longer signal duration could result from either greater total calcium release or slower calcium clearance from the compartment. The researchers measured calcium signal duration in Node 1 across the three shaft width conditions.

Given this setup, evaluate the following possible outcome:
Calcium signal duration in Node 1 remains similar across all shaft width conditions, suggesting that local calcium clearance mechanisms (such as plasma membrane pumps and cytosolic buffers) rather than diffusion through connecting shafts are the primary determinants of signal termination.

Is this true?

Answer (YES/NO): NO